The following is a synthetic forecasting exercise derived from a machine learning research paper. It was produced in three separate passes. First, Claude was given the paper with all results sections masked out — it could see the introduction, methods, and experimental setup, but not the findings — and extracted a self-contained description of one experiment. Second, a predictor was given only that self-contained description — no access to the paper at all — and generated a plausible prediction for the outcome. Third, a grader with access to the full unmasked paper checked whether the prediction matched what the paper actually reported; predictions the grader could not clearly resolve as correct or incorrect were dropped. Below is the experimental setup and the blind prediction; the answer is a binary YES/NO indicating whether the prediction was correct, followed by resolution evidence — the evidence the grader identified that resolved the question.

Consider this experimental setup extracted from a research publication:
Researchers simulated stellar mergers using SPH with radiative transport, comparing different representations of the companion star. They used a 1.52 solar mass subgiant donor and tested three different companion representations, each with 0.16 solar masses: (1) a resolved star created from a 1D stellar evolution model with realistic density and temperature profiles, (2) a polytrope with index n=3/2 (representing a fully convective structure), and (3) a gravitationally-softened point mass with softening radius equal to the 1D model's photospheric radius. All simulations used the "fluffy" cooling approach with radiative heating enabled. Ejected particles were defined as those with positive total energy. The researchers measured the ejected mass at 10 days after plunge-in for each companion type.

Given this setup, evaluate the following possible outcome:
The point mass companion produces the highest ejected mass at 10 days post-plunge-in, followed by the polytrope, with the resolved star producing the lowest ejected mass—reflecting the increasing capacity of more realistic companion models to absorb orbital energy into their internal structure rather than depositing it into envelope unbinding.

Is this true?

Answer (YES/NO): NO